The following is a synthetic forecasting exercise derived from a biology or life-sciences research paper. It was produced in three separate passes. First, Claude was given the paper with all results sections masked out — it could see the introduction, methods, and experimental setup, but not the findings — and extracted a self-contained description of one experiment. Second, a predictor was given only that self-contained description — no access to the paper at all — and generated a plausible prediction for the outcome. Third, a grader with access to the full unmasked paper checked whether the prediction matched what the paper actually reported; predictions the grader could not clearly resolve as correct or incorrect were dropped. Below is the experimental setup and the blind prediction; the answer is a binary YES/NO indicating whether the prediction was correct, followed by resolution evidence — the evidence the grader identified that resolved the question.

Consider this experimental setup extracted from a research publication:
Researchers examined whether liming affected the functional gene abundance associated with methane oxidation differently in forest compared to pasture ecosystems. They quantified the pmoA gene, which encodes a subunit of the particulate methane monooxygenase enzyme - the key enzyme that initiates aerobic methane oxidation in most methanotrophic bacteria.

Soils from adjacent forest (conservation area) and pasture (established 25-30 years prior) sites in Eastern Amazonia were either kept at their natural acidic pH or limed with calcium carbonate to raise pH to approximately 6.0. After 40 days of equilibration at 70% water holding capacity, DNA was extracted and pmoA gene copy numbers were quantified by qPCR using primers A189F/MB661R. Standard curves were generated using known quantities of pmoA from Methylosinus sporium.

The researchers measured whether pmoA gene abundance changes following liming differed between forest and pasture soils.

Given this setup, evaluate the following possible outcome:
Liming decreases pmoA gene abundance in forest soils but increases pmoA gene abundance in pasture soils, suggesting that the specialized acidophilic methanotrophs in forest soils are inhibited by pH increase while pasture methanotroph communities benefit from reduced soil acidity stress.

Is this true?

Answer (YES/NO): NO